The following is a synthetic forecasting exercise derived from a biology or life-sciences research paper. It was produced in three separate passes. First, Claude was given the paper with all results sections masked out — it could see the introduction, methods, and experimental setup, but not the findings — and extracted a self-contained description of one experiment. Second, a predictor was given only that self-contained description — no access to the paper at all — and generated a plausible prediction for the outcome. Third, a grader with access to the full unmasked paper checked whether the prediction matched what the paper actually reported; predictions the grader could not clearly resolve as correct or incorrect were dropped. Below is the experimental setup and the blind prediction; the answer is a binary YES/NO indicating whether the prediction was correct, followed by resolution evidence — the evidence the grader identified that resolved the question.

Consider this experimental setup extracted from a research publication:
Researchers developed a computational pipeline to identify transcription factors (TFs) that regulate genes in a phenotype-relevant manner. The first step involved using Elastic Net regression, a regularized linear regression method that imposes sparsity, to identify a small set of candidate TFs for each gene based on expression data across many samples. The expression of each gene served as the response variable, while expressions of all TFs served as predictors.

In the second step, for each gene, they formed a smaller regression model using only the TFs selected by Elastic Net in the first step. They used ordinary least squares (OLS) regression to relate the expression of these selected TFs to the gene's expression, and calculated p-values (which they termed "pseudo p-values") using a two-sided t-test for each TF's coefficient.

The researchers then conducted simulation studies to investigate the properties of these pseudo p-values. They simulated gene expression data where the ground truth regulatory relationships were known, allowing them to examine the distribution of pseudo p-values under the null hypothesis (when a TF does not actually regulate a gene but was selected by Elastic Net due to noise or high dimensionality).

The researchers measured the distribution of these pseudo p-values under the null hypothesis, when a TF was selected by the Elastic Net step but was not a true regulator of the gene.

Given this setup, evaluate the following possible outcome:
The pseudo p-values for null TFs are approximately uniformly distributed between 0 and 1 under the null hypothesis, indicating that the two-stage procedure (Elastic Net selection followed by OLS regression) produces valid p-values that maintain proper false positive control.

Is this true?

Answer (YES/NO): NO